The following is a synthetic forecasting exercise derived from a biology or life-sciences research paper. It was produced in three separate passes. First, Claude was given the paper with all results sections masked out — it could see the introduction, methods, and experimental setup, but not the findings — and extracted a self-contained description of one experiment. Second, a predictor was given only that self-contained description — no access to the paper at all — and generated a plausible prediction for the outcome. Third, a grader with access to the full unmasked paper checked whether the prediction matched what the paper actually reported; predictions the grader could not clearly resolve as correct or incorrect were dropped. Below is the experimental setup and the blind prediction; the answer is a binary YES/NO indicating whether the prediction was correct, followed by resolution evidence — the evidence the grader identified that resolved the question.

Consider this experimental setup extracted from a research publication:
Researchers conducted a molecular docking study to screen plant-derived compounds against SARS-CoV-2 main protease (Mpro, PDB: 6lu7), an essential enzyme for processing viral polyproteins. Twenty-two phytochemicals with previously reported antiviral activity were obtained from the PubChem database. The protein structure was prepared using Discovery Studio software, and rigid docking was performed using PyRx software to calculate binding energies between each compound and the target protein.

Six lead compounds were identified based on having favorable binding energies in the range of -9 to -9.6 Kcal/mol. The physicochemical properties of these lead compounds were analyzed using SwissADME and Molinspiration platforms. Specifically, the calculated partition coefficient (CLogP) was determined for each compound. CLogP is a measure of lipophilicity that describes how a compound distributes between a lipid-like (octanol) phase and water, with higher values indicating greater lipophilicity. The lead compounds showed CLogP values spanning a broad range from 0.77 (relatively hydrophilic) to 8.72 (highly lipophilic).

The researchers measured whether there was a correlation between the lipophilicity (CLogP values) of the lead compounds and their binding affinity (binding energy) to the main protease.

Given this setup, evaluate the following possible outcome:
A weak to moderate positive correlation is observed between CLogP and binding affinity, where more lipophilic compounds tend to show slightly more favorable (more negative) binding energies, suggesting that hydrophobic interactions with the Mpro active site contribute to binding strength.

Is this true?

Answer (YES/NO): NO